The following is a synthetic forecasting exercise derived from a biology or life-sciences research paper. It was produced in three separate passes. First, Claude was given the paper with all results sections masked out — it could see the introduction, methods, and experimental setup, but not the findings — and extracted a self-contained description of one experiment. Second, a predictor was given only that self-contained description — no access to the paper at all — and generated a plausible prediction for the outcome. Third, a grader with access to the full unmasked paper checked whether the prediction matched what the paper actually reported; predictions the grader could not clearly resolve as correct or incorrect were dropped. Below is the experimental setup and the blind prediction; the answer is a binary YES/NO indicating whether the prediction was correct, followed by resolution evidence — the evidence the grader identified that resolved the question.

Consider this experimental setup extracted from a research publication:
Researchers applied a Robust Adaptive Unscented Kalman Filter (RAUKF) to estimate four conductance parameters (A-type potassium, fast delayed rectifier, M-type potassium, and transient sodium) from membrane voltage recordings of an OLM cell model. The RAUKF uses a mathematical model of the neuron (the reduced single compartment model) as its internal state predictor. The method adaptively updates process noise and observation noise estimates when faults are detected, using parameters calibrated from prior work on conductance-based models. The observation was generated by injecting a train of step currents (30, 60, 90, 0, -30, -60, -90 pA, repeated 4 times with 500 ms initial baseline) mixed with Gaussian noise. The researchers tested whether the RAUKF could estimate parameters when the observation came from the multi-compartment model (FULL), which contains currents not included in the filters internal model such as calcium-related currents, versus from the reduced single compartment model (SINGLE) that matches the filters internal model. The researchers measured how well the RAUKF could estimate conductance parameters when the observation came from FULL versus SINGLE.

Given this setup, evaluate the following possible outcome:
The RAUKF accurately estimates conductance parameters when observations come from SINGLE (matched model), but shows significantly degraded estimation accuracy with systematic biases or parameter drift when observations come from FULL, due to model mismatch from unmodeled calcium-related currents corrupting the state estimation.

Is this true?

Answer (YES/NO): NO